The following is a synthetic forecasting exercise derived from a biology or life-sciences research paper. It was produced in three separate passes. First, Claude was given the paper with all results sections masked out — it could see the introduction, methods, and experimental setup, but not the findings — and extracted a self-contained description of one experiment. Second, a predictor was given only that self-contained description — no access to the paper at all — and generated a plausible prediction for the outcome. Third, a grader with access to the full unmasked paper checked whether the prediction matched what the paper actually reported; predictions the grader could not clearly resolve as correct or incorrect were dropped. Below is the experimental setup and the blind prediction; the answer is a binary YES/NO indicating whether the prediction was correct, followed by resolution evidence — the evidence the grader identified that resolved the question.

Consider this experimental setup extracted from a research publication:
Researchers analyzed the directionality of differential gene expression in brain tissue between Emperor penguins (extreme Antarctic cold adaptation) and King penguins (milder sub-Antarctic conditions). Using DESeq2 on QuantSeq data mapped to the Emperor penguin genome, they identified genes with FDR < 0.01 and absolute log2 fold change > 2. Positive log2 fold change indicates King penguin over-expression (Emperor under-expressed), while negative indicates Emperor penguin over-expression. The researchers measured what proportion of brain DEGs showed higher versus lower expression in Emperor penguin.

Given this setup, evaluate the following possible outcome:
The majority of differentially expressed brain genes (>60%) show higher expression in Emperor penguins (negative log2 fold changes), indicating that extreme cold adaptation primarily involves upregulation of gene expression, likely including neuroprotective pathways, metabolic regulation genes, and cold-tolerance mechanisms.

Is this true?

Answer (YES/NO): NO